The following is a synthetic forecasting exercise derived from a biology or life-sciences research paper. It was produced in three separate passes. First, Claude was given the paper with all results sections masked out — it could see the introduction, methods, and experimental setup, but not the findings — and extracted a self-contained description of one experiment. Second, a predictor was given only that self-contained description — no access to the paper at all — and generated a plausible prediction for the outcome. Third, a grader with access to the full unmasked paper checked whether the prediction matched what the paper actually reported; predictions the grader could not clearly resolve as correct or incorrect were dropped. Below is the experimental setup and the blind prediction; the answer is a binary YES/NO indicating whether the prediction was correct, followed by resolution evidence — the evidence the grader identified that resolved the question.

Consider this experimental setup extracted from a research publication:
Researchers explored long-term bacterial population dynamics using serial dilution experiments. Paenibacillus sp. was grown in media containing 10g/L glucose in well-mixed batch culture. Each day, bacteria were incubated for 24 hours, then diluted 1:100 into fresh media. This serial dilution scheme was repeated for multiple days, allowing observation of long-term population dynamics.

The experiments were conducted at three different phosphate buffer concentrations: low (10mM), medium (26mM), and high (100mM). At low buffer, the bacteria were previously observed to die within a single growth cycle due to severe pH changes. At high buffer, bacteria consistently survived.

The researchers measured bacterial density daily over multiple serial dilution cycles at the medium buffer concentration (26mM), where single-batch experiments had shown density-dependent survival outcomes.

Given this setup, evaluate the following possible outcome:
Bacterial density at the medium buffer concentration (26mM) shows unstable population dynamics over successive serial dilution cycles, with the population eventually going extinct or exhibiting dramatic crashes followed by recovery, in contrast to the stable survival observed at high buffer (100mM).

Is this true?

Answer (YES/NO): NO